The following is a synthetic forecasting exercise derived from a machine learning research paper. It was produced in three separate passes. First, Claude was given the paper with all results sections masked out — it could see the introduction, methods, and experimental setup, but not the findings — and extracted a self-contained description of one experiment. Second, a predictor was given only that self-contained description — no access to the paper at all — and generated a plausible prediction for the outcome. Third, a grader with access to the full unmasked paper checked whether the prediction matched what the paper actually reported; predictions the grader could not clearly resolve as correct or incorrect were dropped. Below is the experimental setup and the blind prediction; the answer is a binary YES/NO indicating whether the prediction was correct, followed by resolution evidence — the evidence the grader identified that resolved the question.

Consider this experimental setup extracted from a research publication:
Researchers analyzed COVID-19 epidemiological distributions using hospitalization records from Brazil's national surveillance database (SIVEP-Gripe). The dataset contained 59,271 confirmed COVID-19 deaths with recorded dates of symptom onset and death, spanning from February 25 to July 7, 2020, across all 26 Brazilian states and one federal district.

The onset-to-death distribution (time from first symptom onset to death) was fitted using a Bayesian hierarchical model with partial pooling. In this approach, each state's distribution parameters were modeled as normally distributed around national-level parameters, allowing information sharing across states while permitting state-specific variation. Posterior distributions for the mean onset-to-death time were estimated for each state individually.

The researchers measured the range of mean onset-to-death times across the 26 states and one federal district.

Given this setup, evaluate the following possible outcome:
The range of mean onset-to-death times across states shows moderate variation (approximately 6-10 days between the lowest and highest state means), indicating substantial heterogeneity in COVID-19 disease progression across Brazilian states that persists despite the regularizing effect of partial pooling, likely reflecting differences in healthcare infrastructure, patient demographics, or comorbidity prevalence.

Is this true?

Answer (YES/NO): YES